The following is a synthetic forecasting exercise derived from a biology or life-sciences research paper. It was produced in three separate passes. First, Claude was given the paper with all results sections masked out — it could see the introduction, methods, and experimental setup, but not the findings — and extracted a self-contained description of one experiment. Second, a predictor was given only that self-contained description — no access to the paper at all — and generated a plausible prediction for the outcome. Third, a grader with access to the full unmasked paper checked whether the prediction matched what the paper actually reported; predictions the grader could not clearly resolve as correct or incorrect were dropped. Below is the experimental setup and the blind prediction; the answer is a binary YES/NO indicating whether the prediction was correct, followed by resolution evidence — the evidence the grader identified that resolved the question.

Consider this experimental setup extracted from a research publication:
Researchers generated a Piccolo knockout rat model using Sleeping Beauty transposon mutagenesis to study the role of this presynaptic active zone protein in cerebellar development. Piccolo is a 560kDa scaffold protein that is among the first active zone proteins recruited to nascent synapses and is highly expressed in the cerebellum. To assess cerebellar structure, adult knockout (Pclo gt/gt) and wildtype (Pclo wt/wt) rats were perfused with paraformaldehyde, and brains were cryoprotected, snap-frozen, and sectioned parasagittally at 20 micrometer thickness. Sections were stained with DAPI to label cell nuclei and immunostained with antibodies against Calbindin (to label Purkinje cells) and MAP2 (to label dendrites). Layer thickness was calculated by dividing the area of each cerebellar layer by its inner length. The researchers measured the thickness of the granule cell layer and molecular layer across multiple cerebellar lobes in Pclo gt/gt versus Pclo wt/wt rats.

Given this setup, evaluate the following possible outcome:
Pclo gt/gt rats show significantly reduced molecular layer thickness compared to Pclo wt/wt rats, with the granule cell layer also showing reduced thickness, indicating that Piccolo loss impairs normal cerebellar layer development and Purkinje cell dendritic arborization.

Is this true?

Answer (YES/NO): NO